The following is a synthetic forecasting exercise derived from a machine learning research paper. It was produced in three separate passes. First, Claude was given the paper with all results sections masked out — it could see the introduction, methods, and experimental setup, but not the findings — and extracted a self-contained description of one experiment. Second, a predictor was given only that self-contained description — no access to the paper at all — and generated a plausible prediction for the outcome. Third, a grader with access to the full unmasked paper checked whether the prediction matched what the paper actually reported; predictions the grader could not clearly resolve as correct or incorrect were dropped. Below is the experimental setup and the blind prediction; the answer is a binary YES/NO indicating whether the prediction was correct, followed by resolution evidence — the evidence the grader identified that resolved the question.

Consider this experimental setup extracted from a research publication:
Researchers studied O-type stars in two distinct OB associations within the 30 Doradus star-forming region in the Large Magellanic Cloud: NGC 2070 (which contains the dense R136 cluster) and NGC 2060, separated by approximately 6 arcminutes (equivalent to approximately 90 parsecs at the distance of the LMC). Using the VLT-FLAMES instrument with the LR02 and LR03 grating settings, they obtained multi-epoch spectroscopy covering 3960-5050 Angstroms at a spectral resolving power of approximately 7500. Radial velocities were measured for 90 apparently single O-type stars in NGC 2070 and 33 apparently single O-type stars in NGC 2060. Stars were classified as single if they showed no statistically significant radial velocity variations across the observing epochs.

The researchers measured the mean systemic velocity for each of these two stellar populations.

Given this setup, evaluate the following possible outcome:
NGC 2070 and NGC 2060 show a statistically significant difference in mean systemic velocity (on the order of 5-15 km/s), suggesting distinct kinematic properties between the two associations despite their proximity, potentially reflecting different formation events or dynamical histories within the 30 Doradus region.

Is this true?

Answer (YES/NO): YES